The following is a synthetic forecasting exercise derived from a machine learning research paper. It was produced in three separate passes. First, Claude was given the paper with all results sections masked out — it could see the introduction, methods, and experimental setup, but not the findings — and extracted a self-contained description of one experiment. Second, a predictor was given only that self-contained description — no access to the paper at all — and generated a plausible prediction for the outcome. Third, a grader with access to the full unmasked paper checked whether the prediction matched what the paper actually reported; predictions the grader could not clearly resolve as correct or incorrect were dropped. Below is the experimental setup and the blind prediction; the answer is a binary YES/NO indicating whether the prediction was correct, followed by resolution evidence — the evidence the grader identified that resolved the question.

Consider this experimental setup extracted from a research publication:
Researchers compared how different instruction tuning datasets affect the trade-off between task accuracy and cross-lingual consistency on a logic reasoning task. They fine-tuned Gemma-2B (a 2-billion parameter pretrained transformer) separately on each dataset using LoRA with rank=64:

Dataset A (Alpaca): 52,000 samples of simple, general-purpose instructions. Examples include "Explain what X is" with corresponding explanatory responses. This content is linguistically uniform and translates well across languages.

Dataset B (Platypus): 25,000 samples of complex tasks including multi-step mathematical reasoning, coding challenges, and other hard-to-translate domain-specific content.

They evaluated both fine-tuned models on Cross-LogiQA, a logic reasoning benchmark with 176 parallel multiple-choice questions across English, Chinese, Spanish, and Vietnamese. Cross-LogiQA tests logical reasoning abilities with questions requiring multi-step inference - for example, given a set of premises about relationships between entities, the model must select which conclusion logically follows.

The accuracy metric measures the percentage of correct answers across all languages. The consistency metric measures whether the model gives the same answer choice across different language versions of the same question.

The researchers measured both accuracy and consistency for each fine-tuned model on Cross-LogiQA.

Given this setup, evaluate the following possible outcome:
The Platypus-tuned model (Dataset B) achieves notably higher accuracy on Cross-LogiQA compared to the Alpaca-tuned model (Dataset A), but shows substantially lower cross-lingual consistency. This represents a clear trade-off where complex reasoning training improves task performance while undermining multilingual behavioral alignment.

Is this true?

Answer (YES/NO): YES